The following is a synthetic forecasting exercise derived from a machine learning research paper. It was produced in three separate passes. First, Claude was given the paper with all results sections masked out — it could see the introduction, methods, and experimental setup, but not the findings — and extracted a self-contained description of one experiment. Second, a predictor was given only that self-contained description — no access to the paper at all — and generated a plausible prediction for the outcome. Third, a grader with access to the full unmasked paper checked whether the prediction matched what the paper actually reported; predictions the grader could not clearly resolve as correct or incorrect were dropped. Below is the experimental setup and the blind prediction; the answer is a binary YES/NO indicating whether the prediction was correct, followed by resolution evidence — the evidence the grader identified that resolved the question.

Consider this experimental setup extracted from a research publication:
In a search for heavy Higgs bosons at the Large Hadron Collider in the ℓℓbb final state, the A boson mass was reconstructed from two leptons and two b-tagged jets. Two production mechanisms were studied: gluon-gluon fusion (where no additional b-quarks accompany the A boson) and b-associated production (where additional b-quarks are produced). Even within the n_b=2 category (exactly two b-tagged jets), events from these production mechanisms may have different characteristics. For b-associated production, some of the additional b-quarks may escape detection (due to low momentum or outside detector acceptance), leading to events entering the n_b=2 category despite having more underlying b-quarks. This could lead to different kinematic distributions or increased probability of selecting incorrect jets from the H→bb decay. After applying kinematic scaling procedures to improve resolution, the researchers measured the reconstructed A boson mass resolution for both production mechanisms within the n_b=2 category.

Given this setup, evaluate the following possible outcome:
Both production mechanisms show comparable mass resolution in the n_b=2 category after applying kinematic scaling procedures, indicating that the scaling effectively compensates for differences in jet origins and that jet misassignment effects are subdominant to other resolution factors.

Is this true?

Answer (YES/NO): NO